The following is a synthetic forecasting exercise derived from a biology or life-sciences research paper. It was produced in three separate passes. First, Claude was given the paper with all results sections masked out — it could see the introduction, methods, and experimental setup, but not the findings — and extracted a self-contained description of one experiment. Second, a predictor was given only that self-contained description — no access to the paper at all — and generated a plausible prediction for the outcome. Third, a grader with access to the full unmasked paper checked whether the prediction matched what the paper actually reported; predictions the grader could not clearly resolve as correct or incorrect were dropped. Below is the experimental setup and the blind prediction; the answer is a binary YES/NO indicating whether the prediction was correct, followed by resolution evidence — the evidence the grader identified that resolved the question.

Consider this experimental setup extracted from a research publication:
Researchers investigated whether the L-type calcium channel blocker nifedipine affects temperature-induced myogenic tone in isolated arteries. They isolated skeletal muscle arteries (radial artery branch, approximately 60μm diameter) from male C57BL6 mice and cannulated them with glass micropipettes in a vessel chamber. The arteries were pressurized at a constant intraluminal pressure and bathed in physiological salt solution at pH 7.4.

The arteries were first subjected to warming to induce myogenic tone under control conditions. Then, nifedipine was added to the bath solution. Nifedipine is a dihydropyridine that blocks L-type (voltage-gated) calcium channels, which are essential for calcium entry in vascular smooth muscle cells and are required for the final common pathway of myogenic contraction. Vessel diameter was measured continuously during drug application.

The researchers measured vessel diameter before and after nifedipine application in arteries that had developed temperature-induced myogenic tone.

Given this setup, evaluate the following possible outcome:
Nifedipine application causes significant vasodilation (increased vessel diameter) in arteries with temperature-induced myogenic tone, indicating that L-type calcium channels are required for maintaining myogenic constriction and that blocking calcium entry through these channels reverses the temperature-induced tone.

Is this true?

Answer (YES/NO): YES